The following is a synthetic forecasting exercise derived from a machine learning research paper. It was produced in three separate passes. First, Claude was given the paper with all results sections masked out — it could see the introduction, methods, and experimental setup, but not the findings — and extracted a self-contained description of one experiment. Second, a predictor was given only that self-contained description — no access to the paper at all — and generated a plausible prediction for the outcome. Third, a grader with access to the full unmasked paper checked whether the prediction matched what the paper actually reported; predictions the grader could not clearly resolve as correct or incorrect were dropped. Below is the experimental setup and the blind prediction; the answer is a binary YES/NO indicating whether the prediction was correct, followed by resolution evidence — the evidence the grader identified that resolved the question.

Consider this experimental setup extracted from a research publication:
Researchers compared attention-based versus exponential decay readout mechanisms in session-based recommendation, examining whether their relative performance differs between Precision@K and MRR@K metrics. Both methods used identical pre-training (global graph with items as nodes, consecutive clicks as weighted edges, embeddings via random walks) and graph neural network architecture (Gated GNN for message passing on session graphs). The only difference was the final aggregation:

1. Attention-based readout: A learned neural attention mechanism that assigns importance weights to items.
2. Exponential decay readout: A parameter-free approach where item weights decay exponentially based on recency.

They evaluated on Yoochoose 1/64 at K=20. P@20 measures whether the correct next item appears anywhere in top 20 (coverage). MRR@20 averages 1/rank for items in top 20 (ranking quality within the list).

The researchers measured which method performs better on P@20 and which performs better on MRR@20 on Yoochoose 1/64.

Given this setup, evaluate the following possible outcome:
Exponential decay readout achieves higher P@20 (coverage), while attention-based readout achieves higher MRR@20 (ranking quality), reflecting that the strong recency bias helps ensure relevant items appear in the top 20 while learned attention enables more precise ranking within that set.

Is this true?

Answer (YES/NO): YES